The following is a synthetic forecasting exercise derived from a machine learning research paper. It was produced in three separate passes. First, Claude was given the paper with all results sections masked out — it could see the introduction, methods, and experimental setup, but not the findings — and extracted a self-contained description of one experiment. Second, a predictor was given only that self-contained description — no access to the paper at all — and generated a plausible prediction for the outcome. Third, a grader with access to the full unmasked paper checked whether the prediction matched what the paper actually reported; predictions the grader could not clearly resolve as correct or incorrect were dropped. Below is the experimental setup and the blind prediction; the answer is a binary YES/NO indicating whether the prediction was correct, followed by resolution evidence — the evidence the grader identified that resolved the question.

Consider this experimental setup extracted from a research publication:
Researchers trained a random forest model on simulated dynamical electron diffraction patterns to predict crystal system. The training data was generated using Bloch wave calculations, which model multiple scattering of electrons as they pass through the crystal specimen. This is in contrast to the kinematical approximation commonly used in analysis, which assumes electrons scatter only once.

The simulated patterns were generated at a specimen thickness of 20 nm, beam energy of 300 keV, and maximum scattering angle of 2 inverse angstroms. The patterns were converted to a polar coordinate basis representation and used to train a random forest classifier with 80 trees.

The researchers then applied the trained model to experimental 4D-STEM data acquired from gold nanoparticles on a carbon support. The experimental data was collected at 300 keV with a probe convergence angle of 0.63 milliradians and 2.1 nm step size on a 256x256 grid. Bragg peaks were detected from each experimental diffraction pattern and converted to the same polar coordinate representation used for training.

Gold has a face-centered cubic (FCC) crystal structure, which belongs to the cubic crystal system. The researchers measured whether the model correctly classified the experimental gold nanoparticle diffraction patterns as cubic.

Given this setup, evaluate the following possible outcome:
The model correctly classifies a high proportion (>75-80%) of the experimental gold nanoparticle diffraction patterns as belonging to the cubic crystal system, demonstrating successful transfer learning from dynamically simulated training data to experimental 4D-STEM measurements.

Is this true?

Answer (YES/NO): NO